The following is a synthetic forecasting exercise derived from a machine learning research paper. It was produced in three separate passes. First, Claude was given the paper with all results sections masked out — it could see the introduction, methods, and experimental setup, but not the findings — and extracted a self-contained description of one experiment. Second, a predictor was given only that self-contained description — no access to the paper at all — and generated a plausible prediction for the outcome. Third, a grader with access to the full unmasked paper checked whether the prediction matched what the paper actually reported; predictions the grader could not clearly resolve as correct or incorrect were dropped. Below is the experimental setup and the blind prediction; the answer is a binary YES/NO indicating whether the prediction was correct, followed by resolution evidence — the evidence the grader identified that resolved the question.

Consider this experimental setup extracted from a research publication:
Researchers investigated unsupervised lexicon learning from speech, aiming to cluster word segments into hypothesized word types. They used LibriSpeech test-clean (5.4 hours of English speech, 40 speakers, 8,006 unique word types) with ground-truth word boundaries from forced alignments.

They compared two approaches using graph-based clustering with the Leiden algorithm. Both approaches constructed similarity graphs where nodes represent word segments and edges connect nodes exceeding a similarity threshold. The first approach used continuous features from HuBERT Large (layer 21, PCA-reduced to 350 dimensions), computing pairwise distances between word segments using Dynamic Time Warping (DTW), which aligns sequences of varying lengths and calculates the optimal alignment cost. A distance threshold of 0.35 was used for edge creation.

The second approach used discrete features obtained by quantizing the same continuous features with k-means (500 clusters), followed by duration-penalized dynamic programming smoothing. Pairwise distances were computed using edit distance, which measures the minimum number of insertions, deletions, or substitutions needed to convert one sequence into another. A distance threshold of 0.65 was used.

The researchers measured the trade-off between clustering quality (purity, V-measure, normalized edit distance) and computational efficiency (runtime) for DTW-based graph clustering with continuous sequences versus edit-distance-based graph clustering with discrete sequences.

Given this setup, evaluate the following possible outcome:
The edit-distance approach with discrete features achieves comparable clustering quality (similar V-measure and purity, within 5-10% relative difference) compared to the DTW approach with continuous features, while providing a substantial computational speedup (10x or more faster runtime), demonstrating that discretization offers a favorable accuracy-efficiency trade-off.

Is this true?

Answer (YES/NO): YES